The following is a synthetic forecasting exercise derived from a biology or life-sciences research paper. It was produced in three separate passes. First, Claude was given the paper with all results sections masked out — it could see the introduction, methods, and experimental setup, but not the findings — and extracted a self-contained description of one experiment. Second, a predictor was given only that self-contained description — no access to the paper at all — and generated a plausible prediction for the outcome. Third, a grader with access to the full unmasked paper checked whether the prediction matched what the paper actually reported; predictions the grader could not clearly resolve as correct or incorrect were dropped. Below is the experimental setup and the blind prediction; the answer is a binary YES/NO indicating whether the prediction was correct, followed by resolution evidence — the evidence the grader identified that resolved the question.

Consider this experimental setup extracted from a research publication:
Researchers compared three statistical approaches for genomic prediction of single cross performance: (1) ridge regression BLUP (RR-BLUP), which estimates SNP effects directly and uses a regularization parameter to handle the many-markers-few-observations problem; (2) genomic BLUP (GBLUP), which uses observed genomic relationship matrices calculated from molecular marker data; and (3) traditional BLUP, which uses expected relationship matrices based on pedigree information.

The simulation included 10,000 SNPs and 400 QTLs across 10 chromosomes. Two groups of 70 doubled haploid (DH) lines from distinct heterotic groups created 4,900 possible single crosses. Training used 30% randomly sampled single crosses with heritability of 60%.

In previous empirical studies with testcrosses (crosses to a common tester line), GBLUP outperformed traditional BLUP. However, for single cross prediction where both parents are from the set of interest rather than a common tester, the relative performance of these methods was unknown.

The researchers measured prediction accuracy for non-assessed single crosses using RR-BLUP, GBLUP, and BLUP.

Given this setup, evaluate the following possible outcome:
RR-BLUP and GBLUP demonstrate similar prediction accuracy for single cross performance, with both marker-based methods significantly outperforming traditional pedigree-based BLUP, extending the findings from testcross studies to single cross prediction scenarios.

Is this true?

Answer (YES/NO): NO